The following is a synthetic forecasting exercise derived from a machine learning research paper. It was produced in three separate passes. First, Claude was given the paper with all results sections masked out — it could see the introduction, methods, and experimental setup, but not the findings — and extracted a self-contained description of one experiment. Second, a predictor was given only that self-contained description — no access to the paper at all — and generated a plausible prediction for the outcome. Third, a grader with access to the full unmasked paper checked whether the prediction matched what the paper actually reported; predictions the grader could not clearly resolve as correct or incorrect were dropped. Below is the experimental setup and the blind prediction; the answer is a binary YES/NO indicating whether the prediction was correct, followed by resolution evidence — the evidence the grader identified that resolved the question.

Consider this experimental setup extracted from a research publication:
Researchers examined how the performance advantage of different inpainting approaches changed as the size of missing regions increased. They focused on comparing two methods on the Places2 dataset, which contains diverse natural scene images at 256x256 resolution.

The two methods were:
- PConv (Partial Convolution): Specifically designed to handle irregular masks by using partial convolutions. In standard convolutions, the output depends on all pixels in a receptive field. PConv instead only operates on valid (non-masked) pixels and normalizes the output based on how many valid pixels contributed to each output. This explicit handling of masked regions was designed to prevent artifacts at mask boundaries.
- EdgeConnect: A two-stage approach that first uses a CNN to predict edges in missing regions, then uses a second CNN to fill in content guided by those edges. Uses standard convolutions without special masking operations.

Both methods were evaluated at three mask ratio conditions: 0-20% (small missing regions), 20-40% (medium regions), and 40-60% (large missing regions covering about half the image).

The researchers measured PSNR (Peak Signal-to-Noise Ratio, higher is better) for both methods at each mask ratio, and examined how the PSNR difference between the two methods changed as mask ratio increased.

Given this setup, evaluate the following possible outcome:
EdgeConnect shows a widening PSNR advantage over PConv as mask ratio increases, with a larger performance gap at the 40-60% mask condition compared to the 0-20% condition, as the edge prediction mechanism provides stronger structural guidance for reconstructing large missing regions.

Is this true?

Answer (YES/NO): NO